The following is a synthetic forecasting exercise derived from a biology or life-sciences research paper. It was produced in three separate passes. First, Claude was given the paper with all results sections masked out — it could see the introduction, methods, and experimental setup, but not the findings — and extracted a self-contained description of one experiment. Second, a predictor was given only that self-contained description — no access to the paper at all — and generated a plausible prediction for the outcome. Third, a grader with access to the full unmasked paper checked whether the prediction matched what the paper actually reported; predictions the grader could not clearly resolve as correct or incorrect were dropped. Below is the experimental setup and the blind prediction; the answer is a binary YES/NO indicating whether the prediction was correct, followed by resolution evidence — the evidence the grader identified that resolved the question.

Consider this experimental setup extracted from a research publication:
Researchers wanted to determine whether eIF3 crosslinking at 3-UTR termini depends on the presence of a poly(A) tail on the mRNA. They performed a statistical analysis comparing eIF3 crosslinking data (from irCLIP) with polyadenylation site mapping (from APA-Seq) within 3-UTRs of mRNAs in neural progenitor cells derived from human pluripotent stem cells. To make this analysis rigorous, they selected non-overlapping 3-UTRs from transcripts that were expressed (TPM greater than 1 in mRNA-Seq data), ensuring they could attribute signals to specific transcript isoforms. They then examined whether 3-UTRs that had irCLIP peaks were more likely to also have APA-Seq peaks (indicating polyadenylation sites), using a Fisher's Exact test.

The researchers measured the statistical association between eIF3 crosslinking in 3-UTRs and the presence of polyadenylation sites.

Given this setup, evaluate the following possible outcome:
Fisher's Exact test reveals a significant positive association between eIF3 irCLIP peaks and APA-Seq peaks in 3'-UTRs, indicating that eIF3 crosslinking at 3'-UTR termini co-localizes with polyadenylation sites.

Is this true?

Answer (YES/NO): YES